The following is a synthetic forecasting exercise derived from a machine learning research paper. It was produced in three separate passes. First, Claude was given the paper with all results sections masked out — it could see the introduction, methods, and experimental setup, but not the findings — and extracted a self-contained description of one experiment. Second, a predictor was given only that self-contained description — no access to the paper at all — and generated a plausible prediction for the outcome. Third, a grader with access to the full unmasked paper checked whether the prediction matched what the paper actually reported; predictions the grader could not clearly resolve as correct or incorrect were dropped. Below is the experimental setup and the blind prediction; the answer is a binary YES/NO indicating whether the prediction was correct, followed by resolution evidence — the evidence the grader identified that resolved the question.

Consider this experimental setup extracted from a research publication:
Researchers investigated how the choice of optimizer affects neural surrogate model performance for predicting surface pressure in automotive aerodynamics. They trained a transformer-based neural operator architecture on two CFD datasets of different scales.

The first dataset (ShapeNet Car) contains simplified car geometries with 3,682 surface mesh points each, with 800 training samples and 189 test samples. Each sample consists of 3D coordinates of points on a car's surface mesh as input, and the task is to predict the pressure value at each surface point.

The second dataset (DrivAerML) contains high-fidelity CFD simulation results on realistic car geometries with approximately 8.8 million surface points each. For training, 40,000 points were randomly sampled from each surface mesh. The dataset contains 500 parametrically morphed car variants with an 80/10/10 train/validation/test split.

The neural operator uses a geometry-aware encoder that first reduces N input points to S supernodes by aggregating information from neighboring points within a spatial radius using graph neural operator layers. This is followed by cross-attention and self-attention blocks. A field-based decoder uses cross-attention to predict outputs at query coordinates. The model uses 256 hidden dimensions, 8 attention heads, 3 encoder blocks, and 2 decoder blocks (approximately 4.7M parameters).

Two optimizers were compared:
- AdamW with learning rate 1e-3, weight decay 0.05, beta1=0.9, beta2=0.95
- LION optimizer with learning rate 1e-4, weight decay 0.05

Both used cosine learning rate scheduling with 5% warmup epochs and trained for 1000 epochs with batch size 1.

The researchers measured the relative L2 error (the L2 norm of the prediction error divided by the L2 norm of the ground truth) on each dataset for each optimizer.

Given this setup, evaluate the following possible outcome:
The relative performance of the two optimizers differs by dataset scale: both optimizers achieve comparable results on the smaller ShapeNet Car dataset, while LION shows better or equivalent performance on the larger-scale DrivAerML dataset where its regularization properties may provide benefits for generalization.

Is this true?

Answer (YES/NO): YES